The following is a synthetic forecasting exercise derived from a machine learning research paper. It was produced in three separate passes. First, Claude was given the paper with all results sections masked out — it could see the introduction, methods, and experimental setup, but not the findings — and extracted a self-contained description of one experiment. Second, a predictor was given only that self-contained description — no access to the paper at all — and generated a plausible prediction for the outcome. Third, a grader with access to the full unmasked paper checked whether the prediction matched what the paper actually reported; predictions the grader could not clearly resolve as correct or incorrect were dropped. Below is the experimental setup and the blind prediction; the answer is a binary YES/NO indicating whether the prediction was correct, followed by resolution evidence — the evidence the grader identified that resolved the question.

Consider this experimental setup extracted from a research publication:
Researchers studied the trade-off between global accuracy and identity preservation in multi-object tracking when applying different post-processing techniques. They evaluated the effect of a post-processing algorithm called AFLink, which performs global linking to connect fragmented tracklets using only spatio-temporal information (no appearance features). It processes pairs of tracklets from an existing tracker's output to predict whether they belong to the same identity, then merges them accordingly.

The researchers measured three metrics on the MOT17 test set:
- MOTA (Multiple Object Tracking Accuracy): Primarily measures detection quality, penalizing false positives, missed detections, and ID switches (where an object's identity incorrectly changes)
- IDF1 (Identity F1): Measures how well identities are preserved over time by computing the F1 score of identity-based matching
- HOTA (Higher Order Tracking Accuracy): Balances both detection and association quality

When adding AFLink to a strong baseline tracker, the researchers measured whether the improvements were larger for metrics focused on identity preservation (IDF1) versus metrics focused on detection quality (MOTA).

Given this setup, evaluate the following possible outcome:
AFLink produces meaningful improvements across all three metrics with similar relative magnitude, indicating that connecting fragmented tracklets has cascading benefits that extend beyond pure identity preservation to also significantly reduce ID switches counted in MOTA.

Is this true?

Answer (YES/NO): NO